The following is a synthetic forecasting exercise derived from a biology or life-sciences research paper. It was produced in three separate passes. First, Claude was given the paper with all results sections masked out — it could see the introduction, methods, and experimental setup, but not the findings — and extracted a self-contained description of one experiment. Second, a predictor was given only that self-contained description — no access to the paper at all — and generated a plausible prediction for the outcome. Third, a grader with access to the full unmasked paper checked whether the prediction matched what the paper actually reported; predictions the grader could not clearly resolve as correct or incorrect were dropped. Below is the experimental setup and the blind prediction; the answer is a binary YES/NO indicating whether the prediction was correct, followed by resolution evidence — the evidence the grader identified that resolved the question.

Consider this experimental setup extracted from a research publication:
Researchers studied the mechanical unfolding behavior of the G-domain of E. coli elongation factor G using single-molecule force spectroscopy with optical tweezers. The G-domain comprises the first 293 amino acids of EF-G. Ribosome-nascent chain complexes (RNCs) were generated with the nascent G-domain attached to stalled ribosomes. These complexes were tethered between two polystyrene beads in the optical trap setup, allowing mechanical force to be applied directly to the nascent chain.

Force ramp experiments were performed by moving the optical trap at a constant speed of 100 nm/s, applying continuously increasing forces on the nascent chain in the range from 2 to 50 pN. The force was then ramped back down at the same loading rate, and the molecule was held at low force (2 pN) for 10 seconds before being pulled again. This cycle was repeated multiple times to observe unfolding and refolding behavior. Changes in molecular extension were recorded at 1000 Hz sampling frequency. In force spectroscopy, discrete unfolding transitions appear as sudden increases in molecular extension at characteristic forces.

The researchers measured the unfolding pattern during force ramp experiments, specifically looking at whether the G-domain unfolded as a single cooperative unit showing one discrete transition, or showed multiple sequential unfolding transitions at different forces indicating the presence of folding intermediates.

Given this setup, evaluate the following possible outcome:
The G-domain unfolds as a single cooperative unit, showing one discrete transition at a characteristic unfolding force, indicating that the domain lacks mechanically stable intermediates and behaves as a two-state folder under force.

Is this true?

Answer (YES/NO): YES